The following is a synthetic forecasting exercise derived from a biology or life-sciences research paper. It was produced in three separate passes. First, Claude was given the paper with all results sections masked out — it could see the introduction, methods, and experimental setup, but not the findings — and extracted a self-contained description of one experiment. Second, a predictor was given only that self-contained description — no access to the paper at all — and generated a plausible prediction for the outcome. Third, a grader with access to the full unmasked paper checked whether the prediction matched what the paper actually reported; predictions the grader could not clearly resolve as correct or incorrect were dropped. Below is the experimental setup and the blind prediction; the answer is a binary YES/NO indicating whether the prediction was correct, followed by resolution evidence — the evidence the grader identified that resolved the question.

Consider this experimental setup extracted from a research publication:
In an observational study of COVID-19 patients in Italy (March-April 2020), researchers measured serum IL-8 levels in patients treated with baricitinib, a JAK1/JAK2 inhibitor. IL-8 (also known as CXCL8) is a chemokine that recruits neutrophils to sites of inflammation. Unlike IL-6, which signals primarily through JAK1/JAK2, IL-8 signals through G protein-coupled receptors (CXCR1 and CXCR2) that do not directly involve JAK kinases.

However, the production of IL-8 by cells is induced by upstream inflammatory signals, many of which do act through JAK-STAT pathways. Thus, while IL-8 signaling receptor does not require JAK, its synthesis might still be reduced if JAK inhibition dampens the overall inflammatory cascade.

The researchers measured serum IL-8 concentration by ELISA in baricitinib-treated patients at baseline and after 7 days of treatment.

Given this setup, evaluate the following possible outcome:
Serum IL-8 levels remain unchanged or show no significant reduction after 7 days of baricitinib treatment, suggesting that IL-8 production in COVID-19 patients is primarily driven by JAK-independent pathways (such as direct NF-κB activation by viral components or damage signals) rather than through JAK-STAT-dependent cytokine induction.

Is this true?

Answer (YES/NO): YES